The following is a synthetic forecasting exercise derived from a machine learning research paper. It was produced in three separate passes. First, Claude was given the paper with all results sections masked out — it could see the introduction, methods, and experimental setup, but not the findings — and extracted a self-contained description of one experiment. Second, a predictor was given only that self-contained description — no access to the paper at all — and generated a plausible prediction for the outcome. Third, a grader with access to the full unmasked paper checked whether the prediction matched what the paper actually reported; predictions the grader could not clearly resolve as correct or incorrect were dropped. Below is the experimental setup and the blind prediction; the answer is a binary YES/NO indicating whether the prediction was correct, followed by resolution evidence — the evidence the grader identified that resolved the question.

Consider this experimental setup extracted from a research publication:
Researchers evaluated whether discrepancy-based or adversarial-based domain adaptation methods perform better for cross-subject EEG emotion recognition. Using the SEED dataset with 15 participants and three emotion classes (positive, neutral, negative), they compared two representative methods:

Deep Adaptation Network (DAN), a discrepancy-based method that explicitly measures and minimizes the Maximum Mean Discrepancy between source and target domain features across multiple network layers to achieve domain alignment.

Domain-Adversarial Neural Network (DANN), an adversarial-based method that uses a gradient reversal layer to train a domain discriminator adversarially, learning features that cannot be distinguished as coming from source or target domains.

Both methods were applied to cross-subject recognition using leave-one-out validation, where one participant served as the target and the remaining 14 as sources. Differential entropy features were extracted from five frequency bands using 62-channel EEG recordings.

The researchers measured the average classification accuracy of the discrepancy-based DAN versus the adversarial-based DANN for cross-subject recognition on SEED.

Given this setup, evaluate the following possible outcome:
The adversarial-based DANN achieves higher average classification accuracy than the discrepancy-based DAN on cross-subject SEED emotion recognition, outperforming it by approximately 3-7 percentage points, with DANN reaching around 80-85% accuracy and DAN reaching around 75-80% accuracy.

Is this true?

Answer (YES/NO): NO